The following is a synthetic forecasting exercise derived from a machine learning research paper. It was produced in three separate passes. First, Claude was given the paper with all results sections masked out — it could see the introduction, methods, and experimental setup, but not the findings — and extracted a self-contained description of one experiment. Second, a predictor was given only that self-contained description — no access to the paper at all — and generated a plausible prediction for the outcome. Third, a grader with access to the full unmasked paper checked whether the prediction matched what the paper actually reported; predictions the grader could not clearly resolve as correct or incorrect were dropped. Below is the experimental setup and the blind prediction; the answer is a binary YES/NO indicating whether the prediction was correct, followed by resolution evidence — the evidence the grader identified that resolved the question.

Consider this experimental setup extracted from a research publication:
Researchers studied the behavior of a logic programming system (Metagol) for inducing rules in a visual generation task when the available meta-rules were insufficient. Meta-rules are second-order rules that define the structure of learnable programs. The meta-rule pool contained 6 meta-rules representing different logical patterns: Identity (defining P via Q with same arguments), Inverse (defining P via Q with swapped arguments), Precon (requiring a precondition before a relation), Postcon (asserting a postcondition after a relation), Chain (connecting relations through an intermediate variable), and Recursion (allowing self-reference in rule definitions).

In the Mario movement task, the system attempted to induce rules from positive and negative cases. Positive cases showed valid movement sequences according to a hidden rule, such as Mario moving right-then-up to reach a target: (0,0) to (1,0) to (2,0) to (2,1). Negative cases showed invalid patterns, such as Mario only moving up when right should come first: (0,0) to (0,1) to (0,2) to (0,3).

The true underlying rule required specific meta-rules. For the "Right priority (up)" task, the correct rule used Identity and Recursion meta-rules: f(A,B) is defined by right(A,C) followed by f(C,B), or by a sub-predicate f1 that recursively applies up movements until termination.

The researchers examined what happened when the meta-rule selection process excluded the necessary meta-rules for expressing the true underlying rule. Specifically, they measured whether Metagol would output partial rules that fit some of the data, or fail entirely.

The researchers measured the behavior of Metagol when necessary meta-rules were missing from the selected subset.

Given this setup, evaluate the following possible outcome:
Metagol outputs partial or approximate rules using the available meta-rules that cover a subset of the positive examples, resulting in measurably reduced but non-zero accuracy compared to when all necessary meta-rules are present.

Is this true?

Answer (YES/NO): NO